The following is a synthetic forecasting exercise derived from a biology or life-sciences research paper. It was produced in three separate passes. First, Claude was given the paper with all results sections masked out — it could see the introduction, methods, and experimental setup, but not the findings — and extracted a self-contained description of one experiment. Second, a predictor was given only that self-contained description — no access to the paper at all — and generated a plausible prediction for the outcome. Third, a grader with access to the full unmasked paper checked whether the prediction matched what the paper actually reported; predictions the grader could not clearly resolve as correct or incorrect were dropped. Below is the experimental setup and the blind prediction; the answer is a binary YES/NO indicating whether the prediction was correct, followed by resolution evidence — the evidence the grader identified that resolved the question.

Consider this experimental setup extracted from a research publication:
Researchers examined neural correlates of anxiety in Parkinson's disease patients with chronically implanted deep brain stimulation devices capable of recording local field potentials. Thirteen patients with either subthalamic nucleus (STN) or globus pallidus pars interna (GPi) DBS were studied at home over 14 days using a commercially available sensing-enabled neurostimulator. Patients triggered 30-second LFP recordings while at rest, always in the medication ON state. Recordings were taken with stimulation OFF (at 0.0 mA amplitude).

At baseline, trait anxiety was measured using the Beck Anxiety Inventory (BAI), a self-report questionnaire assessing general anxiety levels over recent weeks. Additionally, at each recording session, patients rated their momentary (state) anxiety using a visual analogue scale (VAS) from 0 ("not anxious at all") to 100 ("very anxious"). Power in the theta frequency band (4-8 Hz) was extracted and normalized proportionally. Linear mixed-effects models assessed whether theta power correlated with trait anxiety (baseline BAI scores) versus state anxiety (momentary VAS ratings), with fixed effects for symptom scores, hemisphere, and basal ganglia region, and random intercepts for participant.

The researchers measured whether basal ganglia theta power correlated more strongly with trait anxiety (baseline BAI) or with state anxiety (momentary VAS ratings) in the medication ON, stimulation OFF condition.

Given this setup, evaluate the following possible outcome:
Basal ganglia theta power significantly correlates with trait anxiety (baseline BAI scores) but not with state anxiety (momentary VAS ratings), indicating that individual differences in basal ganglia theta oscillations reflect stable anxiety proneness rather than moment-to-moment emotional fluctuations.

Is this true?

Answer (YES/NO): YES